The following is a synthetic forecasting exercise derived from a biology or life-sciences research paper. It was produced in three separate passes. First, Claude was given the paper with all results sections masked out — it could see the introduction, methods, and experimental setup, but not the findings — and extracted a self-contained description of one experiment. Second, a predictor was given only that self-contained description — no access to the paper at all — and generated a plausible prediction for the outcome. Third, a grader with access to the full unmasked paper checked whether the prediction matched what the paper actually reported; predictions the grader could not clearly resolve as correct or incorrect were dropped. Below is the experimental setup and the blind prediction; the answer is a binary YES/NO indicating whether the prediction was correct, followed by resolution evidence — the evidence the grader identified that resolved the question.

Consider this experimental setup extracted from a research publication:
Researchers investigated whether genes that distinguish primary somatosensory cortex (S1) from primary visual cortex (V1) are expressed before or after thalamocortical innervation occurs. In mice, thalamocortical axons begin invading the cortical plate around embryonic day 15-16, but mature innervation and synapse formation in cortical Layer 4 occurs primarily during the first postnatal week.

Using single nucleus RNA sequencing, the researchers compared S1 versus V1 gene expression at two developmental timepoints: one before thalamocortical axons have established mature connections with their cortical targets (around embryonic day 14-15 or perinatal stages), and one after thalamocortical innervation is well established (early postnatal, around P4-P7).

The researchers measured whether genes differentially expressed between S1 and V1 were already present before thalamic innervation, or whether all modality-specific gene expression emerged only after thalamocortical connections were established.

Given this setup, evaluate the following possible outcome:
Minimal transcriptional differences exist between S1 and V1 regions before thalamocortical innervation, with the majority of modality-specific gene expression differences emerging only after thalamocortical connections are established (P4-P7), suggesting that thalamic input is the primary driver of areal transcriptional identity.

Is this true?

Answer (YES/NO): NO